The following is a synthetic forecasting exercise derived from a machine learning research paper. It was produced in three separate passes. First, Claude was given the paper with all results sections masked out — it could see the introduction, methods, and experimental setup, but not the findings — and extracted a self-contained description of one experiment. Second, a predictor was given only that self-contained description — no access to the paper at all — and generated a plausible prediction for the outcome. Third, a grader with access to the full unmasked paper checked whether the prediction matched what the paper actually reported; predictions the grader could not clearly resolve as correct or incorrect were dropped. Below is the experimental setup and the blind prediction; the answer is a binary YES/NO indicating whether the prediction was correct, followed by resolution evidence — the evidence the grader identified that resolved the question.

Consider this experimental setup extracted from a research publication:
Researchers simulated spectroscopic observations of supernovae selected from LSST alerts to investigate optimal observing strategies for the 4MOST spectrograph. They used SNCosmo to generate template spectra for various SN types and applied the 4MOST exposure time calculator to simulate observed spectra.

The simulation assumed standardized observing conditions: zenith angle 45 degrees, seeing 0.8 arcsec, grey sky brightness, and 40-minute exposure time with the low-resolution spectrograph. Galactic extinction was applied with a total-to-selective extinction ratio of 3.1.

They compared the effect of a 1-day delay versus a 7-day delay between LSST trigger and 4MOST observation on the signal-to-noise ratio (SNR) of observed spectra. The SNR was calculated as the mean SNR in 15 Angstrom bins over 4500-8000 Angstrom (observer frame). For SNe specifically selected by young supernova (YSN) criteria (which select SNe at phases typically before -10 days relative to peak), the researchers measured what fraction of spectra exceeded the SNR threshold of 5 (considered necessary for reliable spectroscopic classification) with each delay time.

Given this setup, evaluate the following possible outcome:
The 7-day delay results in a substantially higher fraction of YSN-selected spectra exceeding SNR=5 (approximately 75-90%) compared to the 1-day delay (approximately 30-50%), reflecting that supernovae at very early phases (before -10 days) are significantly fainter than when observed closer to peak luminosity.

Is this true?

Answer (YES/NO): NO